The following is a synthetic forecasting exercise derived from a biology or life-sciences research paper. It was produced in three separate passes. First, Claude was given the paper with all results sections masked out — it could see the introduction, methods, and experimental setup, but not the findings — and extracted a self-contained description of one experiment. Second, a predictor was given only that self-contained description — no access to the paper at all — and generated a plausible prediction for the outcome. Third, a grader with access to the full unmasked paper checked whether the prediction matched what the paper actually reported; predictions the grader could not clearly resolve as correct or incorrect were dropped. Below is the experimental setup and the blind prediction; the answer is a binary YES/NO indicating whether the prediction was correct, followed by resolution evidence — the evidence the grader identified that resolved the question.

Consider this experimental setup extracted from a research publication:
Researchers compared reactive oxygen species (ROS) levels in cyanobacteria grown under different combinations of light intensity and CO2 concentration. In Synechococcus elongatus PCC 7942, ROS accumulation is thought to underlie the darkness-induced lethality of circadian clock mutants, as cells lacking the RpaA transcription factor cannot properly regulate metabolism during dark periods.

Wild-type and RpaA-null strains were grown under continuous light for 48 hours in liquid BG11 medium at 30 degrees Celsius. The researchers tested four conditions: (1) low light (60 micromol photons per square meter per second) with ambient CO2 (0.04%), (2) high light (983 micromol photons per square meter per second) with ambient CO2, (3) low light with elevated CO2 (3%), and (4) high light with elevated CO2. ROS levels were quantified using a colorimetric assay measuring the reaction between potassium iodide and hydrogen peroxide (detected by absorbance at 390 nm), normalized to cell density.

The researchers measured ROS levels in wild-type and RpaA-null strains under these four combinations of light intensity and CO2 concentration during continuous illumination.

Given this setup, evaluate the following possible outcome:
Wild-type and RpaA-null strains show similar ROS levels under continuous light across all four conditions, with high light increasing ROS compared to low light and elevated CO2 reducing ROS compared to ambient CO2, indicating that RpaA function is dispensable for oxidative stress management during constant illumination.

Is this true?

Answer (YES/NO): NO